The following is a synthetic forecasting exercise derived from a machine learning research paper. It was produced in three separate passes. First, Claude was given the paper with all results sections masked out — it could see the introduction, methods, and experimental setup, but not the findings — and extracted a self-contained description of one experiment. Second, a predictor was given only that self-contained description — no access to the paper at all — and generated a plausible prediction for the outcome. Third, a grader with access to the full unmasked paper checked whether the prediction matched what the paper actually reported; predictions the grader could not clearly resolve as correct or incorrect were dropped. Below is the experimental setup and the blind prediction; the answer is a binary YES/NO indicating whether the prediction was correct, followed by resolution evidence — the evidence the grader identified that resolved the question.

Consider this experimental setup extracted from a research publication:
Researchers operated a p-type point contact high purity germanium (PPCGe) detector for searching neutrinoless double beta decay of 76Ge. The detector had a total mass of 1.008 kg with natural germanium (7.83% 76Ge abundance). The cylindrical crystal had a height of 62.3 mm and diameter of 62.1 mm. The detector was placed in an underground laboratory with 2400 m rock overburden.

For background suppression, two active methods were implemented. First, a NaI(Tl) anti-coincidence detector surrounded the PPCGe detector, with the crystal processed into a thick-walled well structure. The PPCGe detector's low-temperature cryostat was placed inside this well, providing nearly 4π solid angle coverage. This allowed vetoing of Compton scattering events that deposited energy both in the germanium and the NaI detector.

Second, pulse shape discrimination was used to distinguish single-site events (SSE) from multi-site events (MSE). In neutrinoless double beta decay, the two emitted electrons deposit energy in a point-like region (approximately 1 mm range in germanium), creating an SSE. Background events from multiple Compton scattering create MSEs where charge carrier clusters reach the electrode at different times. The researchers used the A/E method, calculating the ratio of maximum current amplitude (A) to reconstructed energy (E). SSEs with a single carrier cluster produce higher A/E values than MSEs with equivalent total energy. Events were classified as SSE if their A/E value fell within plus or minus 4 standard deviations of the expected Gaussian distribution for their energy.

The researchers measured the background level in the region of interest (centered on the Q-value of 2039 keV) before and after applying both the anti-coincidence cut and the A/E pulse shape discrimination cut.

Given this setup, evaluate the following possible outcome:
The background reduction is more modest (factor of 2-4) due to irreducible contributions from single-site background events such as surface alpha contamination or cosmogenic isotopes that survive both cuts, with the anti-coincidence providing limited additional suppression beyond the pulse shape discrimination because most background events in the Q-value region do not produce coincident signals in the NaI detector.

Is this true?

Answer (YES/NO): NO